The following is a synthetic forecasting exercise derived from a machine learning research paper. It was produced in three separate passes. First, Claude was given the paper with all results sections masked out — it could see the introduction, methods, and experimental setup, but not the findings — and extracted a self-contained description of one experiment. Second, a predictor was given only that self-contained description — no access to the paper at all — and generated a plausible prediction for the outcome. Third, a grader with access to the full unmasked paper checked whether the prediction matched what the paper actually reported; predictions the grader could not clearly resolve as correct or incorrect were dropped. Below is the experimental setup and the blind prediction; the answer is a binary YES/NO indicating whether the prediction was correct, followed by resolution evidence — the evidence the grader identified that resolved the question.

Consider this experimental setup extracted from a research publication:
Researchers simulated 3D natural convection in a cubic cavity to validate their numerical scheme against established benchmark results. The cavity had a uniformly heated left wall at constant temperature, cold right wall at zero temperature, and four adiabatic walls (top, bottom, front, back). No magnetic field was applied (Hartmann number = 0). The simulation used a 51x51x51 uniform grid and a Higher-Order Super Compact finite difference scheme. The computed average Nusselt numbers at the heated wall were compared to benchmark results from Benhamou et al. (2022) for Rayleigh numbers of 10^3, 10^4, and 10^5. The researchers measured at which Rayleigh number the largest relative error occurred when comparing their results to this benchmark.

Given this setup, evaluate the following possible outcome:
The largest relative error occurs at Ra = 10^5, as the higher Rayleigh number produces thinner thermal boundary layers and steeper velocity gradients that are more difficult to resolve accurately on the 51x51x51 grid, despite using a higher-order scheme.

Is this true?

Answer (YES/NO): NO